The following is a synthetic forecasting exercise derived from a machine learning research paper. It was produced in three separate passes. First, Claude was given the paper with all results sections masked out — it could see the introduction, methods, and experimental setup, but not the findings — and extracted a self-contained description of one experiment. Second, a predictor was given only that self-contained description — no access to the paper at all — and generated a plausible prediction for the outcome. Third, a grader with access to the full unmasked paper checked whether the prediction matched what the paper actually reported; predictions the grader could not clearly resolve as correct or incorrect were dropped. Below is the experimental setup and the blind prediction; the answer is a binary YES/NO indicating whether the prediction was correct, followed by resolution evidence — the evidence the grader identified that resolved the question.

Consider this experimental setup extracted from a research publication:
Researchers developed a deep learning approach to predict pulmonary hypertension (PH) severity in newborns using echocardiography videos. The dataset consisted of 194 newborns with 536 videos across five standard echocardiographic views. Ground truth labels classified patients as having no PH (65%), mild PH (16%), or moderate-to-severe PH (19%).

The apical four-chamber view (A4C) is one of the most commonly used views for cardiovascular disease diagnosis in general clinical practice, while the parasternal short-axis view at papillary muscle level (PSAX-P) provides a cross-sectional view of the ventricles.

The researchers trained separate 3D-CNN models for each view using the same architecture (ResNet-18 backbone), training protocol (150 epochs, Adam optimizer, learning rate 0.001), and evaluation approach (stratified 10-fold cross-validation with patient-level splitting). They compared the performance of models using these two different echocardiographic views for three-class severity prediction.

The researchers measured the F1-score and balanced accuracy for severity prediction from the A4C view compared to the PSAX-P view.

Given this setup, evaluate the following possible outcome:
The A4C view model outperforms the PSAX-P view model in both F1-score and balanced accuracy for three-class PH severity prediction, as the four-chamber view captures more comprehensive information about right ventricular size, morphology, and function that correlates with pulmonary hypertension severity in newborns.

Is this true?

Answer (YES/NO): NO